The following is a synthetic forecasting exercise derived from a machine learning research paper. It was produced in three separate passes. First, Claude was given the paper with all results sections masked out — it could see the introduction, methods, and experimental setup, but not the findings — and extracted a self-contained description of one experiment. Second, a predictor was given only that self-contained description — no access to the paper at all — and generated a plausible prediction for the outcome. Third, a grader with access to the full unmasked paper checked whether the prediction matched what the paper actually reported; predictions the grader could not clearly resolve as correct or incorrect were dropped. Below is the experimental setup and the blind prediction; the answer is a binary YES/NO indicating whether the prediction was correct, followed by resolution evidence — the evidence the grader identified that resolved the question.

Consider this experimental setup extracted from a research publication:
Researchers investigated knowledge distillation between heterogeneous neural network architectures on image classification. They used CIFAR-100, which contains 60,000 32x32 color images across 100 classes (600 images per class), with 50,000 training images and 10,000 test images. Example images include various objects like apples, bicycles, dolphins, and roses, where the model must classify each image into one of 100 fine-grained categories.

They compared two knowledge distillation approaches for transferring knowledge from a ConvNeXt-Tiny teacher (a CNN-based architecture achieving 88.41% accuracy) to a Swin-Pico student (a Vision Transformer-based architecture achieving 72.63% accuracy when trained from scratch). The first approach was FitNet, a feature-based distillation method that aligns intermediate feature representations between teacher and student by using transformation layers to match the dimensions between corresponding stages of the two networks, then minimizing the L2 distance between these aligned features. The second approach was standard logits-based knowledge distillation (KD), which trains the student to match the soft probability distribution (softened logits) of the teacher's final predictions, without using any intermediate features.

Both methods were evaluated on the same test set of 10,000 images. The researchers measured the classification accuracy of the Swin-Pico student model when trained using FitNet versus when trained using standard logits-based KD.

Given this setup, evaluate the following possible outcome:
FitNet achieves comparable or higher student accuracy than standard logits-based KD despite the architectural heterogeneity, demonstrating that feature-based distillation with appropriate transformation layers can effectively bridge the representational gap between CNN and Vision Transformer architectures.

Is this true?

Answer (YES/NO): NO